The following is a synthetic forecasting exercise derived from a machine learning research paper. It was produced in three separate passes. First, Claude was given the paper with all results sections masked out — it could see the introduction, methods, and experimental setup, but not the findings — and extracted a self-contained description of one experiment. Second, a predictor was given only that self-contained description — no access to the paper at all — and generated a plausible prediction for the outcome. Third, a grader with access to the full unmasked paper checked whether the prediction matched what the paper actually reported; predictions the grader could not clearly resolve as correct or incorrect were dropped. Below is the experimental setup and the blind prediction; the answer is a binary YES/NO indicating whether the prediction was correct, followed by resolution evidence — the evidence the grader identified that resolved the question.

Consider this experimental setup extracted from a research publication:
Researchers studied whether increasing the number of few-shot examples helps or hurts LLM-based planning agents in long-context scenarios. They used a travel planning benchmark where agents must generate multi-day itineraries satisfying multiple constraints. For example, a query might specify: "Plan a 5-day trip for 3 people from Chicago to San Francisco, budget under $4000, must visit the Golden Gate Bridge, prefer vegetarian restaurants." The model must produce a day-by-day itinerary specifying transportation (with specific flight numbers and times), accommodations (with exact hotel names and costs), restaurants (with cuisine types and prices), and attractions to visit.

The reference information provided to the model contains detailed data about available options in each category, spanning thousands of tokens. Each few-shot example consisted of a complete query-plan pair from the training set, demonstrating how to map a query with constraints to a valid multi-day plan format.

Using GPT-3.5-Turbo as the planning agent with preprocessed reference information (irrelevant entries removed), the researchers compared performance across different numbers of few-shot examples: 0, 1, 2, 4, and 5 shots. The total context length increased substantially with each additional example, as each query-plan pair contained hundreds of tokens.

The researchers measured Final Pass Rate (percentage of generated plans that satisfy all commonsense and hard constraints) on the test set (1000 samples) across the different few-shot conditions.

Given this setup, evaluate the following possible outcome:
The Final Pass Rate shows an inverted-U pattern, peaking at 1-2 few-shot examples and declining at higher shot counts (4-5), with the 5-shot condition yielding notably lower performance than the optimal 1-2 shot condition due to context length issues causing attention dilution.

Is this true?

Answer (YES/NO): YES